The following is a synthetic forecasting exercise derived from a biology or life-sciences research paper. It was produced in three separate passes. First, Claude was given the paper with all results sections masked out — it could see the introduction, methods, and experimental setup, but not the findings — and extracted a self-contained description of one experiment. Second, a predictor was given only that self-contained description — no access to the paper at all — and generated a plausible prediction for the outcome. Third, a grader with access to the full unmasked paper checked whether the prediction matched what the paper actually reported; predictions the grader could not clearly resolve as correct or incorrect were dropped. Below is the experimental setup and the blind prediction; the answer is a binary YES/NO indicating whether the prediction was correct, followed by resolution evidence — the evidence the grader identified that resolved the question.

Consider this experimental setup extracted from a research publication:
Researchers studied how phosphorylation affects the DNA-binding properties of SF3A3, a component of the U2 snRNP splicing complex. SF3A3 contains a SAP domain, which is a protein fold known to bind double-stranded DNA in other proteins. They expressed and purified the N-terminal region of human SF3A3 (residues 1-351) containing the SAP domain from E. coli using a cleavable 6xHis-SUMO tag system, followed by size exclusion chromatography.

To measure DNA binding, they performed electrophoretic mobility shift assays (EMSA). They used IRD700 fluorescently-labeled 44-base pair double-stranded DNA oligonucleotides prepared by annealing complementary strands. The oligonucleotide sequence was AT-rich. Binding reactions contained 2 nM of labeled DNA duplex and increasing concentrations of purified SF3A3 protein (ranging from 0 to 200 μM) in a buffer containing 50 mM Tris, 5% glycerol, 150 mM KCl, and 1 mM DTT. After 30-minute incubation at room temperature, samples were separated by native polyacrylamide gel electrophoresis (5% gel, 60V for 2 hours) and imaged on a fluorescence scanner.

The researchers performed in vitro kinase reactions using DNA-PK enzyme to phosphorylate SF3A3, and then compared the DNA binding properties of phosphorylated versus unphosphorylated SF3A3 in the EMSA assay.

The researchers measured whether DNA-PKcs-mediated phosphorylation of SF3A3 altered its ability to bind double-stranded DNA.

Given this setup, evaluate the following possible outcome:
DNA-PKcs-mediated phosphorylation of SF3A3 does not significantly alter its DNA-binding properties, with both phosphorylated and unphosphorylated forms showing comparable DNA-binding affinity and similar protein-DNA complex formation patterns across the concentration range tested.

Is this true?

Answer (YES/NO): NO